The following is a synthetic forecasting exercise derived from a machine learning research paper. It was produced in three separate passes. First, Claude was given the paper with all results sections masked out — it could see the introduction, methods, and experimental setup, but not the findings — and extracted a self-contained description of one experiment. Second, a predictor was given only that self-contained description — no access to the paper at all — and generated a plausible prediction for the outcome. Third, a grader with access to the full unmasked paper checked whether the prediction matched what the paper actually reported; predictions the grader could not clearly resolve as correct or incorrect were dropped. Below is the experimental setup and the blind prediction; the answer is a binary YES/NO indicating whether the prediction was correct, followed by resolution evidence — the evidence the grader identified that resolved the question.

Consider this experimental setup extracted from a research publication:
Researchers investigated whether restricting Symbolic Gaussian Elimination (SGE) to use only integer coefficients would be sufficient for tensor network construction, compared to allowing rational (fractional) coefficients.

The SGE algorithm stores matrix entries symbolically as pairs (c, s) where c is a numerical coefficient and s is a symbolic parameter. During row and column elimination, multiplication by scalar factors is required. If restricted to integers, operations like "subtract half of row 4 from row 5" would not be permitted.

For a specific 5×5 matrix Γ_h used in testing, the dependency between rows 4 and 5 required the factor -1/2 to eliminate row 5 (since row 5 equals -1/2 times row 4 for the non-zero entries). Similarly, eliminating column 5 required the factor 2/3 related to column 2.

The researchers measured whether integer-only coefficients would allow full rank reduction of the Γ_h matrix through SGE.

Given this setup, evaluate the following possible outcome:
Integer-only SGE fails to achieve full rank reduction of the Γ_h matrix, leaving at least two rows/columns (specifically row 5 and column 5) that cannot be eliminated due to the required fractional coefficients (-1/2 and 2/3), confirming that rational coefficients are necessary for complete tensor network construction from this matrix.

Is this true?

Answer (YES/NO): YES